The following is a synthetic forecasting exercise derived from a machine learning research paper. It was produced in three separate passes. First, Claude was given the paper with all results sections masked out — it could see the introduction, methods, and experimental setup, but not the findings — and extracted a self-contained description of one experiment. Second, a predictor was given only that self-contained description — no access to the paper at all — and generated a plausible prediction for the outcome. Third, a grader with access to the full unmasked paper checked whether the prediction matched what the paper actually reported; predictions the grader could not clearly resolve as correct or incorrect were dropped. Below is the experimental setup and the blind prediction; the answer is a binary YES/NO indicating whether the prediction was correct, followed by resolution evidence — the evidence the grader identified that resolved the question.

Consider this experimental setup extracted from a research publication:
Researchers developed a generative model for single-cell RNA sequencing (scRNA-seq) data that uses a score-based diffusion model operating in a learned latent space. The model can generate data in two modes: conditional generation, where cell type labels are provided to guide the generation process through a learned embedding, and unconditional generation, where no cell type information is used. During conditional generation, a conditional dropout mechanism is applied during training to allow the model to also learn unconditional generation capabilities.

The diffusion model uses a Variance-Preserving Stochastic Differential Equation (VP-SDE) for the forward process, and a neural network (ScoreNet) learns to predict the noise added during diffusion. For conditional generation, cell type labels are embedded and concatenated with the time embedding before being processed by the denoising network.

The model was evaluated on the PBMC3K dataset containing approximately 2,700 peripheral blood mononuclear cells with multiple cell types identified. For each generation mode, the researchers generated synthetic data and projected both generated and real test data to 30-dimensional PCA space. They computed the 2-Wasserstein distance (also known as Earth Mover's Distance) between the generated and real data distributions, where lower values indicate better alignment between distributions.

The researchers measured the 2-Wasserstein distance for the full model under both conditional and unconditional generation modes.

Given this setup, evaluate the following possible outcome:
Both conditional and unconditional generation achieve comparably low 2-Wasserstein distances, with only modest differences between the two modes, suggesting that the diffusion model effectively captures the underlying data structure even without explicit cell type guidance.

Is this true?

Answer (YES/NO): YES